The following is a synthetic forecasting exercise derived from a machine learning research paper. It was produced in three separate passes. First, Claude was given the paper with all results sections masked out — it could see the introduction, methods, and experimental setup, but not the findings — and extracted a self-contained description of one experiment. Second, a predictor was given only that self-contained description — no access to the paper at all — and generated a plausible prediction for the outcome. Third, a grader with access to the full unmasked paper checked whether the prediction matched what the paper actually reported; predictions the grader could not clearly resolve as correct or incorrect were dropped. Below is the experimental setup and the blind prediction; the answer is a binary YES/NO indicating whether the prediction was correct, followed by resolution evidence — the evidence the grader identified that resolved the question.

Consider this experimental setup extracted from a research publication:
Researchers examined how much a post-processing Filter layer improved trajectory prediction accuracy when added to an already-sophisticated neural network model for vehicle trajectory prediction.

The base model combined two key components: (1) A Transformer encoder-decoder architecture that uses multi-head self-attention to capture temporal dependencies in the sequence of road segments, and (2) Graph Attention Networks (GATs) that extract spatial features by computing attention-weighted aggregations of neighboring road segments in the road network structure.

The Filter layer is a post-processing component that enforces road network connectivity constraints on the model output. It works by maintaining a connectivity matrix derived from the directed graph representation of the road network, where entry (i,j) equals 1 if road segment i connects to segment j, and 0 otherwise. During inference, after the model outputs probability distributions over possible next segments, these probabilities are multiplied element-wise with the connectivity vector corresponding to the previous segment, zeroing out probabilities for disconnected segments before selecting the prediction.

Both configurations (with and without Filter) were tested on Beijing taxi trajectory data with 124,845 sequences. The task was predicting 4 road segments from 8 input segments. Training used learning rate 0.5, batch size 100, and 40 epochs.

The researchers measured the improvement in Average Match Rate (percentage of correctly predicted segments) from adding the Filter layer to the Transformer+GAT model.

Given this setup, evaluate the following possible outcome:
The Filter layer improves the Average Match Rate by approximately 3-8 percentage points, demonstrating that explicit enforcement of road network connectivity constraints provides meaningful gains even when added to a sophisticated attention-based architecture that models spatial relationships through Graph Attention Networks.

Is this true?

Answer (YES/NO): NO